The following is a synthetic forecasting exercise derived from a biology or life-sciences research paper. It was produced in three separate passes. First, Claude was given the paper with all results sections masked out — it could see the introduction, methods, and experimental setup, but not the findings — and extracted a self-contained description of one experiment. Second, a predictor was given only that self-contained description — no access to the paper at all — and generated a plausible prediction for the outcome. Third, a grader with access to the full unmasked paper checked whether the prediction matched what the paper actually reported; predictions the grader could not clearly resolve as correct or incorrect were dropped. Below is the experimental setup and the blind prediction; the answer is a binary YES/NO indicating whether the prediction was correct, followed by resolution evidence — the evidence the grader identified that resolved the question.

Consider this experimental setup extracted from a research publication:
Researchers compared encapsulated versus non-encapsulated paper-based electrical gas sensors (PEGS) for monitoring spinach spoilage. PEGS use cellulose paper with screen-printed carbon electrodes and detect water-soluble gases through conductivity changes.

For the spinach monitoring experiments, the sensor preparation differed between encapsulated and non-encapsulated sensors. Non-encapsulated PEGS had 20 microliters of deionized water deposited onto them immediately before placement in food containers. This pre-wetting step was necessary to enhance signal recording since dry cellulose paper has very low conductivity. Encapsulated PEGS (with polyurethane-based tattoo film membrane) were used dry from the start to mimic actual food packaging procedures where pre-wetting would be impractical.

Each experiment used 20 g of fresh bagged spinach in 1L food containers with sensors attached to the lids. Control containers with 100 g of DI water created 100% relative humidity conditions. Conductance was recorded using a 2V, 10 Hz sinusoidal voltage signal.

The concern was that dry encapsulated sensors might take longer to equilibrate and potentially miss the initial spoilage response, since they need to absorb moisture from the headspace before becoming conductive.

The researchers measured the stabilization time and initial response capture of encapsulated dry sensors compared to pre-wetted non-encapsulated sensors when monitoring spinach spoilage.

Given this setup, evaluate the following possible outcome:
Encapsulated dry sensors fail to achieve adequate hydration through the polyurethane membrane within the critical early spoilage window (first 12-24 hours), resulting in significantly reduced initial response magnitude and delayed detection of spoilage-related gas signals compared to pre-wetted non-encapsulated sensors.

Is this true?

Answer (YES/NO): NO